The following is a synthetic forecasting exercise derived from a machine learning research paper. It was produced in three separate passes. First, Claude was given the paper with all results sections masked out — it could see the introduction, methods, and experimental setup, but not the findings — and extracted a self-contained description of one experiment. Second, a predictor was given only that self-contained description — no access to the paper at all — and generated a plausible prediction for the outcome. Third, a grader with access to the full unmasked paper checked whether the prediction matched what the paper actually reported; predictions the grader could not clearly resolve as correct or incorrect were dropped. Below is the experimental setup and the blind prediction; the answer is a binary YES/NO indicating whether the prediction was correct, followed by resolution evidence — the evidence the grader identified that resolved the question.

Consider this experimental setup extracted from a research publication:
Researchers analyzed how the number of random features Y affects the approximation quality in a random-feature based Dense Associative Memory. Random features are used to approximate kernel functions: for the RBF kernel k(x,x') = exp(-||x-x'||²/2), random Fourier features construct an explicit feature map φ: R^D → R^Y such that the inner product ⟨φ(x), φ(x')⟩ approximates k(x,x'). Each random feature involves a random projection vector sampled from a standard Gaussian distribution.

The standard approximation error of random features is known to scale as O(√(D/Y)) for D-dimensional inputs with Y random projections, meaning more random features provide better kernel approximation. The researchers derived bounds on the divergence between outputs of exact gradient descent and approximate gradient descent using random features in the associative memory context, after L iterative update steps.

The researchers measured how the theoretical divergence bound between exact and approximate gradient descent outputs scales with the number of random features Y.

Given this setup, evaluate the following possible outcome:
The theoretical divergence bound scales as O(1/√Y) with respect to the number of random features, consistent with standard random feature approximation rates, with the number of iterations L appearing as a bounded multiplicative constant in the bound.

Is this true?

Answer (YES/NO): NO